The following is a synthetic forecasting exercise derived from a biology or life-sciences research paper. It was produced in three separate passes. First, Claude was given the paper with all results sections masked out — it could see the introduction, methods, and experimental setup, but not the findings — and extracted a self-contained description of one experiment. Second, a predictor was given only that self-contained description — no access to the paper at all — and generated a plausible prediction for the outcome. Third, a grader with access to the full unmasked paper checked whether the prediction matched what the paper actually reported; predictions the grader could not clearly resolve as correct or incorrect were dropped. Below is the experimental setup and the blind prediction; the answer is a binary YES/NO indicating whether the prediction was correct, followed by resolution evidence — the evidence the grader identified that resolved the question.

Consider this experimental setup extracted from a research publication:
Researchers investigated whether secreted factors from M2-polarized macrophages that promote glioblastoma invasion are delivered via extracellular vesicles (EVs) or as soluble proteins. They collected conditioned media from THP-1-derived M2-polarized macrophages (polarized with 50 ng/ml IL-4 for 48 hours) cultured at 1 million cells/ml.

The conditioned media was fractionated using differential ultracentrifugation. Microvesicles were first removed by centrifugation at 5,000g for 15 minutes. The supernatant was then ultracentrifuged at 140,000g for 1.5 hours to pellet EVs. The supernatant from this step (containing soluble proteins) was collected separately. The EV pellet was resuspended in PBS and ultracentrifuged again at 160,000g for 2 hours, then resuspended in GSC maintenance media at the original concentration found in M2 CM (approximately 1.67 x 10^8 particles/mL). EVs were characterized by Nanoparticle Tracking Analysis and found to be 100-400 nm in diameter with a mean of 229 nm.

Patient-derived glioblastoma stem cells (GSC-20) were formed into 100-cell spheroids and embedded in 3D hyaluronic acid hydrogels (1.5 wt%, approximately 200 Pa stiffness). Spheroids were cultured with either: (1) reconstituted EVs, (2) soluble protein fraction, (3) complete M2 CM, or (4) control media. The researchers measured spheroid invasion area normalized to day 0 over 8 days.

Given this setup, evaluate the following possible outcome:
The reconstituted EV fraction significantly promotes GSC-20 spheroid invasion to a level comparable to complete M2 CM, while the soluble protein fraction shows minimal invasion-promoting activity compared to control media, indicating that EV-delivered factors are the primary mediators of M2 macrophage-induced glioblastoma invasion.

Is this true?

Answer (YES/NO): NO